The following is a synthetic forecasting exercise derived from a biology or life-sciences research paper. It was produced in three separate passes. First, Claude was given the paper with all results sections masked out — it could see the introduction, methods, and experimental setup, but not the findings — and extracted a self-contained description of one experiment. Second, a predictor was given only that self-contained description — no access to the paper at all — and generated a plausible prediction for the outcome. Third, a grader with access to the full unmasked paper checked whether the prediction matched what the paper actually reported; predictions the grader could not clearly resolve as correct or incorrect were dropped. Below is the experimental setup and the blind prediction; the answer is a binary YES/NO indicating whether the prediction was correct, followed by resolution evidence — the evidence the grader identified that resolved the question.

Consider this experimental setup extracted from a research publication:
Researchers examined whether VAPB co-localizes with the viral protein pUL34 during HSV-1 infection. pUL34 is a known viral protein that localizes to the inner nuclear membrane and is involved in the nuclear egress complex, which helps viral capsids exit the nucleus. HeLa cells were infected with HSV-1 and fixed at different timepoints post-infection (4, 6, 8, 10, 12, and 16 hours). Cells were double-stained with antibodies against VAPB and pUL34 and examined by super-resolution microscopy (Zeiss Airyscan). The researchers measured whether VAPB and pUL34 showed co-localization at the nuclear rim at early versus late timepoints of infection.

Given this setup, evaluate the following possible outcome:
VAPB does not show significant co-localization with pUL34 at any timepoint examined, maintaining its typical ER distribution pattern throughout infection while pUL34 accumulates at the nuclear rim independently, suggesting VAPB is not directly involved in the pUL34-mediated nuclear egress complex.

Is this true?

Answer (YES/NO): NO